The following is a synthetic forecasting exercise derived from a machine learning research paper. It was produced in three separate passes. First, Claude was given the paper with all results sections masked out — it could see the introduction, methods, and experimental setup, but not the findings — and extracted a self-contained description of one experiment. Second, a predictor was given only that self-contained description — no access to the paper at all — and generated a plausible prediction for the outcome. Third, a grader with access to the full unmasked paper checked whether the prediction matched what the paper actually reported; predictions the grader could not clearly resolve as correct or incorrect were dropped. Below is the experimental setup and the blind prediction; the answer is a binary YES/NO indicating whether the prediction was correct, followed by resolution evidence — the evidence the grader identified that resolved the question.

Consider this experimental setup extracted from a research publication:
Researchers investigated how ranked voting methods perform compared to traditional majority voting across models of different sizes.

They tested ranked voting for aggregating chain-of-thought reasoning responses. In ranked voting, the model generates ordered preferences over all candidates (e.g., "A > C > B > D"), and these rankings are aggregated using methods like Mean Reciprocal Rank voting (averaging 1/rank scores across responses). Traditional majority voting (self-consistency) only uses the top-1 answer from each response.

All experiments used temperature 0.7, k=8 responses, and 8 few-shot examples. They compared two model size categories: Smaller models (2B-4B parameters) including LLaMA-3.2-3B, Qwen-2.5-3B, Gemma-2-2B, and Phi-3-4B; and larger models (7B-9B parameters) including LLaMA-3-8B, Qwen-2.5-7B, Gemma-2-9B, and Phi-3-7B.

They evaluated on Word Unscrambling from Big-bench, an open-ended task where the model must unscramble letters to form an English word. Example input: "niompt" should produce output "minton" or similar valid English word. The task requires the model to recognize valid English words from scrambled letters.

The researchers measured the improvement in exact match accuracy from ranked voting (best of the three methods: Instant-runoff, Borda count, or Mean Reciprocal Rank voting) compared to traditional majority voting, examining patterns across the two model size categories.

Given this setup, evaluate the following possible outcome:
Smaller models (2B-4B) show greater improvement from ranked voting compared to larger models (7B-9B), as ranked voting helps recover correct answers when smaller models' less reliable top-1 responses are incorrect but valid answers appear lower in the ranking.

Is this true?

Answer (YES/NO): NO